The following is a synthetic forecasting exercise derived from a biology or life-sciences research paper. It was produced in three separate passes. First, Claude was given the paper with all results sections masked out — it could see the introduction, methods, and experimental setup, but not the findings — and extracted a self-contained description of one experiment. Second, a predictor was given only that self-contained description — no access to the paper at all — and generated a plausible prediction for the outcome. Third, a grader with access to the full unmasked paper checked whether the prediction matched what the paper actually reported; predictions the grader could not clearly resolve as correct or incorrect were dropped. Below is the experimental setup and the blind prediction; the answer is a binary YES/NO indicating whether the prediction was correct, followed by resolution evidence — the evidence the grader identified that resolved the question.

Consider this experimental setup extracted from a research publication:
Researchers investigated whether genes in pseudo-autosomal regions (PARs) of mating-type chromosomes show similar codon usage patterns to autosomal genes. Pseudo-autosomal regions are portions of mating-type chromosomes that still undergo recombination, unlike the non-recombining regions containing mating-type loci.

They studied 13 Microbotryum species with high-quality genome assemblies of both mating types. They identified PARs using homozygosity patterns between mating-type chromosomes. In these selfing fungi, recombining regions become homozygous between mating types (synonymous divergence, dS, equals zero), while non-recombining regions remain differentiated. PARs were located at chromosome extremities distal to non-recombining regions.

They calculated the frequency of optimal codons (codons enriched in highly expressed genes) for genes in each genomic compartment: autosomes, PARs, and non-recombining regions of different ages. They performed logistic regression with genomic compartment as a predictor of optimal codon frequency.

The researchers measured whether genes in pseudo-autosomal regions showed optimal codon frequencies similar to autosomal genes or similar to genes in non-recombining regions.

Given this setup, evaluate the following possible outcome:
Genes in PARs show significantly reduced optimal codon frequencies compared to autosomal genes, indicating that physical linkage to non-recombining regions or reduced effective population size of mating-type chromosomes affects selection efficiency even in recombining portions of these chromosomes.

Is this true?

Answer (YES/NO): NO